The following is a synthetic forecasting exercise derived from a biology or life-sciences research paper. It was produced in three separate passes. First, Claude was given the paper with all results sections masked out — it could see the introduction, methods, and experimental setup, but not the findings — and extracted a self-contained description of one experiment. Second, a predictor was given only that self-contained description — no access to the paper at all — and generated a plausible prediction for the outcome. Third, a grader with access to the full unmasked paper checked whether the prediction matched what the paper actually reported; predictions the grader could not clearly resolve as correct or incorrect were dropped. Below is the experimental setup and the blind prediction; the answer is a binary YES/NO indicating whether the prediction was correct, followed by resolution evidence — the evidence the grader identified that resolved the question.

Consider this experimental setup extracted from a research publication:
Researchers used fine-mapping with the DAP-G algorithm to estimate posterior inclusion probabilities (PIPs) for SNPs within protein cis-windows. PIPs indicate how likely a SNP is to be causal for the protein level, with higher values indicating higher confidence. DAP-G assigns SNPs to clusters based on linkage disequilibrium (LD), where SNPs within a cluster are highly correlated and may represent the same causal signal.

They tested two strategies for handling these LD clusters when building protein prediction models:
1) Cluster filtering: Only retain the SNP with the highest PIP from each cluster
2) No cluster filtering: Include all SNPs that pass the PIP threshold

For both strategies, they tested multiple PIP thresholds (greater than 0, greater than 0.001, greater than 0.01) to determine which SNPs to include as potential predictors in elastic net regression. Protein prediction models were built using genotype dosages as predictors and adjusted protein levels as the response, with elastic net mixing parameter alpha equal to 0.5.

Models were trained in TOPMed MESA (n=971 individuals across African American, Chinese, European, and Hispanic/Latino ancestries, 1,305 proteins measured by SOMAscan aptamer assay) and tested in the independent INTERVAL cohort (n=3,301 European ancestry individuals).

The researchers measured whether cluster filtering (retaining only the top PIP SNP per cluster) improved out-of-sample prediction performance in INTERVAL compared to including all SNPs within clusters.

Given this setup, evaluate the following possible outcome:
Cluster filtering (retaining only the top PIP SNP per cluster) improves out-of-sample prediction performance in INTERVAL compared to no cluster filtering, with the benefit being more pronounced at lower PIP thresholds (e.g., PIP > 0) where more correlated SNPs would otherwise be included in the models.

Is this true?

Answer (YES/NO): NO